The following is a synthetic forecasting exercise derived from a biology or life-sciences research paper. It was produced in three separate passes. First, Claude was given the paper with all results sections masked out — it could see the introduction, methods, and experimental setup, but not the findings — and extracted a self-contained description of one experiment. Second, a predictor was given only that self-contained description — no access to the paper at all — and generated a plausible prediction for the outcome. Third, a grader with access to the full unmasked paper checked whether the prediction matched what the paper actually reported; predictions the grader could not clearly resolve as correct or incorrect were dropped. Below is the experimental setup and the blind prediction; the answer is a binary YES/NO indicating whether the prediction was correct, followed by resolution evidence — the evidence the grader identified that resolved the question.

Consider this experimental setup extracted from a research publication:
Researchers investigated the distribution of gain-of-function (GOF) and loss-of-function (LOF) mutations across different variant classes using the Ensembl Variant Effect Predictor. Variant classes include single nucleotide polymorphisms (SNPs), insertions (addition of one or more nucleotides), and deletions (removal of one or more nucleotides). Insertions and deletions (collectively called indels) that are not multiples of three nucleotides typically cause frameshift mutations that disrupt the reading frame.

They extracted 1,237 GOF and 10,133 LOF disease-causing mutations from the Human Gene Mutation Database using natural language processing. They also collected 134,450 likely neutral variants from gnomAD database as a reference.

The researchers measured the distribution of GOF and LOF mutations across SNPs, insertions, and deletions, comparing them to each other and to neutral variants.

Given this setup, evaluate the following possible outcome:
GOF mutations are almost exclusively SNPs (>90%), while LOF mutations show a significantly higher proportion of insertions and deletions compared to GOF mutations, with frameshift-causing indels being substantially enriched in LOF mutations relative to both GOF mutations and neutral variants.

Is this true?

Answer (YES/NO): NO